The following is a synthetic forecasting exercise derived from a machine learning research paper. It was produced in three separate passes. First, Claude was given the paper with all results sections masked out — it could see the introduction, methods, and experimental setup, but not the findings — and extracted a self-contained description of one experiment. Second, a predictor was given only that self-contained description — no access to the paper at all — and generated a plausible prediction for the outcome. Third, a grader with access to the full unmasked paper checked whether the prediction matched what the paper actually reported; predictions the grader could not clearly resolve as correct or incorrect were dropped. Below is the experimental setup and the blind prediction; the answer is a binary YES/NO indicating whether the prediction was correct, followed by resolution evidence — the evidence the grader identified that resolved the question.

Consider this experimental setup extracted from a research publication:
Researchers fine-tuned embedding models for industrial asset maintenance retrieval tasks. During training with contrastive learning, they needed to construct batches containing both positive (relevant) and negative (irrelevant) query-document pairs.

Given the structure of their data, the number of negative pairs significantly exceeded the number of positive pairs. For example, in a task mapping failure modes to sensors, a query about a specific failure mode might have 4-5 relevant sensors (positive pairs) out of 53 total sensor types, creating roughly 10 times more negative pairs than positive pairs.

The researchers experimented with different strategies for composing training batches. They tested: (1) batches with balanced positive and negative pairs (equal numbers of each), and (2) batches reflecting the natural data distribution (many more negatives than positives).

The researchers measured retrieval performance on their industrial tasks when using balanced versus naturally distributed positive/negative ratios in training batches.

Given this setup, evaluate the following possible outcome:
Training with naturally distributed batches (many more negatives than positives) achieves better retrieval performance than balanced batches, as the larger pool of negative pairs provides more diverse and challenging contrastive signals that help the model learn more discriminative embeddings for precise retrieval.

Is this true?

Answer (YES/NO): NO